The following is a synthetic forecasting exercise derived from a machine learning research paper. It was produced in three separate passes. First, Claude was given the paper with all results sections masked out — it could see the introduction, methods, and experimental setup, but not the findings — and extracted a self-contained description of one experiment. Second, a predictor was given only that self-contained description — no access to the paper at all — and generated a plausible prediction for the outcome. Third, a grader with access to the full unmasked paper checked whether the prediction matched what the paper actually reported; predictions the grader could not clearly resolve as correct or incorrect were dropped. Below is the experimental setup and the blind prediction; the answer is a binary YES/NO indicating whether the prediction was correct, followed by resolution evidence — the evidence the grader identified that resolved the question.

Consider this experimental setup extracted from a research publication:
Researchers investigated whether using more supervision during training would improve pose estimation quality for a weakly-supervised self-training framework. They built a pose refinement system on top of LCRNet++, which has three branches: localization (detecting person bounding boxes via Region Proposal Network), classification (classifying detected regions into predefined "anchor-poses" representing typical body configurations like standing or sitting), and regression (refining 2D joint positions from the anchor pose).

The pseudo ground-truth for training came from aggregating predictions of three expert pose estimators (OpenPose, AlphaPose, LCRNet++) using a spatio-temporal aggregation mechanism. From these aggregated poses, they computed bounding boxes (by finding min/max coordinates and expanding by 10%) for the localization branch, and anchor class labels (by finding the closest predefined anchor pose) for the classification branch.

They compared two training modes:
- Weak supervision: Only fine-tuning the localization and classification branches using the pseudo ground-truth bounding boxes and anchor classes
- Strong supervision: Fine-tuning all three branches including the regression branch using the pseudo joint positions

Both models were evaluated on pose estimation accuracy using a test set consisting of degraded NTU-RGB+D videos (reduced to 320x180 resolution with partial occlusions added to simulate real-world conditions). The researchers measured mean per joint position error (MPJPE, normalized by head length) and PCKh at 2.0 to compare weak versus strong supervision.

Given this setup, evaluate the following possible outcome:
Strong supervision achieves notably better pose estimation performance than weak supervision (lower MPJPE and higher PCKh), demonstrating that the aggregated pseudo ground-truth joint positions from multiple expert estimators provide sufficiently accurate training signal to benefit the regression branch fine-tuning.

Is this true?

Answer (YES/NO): NO